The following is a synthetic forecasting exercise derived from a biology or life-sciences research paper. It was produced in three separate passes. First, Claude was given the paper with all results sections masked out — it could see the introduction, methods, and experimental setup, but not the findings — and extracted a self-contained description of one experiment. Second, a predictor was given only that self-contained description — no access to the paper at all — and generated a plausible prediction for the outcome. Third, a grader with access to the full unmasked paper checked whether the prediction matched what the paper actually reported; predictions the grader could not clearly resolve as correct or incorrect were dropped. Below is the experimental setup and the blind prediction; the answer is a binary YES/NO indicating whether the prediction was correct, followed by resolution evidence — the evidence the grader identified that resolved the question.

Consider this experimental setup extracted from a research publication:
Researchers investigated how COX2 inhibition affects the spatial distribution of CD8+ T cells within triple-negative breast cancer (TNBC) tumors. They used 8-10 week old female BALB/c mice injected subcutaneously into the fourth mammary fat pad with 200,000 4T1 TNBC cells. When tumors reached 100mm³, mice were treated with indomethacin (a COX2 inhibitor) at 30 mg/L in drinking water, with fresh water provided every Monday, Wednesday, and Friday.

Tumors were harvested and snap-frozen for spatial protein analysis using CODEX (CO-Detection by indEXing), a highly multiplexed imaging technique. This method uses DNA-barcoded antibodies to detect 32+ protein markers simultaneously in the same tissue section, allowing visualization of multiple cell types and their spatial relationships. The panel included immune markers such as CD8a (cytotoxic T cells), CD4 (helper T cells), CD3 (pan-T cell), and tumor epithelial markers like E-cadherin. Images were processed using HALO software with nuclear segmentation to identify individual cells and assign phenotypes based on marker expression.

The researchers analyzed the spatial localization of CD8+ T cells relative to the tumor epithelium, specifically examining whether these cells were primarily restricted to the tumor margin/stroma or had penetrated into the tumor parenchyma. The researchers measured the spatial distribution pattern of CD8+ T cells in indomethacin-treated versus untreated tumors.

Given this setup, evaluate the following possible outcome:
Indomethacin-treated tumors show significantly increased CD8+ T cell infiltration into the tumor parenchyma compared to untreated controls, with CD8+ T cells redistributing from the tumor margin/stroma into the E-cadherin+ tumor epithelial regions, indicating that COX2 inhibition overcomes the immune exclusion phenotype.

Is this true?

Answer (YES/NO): YES